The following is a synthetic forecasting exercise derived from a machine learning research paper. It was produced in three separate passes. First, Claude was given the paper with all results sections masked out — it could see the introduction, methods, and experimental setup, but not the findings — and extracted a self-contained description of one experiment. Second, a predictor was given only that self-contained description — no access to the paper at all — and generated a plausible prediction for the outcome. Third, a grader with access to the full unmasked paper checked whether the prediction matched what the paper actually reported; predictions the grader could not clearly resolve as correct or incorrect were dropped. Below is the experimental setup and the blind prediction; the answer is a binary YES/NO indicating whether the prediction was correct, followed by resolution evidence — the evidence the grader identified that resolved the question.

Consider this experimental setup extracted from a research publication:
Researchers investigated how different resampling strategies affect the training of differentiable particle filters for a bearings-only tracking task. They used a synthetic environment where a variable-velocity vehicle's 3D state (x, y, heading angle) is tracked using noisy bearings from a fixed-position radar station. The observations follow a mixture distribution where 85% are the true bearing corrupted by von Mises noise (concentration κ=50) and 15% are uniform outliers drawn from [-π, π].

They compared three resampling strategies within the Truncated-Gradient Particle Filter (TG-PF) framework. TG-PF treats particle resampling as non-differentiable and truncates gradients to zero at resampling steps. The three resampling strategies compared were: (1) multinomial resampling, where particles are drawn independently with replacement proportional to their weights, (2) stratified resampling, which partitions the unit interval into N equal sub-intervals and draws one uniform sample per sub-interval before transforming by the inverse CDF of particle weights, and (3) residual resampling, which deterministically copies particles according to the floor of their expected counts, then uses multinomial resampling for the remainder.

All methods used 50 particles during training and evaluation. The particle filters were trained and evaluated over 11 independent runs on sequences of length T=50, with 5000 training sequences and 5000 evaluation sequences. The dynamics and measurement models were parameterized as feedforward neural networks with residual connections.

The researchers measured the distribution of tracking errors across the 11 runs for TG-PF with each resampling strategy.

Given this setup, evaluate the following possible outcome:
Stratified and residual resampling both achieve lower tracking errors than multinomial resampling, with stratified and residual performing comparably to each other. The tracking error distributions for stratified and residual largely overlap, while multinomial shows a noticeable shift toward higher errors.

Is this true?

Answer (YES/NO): NO